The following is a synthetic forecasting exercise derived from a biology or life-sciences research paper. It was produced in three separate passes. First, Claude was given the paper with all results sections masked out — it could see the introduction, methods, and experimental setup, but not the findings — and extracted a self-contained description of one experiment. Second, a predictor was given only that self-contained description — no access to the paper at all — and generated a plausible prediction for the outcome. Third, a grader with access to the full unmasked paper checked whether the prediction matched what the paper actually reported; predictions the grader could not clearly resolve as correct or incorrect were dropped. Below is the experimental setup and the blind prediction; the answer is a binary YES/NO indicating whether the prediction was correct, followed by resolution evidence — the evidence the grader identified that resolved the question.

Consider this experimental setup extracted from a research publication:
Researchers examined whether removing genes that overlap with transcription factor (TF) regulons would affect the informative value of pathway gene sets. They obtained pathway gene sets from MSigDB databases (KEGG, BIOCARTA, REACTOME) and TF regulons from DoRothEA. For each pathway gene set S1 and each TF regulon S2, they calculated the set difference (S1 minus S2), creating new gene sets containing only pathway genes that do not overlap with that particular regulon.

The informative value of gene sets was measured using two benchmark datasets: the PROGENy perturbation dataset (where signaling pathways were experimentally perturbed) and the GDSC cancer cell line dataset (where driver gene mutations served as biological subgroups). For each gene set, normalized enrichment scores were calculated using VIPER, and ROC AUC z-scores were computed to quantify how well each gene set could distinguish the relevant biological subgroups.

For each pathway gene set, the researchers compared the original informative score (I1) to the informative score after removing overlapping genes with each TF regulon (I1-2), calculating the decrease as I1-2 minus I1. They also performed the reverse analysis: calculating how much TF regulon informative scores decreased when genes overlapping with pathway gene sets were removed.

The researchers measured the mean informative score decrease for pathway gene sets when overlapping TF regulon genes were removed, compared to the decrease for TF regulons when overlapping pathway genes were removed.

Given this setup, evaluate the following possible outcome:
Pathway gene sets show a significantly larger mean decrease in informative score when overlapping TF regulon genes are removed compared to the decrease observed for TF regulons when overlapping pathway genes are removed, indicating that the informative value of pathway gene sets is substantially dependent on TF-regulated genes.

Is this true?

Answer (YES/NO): YES